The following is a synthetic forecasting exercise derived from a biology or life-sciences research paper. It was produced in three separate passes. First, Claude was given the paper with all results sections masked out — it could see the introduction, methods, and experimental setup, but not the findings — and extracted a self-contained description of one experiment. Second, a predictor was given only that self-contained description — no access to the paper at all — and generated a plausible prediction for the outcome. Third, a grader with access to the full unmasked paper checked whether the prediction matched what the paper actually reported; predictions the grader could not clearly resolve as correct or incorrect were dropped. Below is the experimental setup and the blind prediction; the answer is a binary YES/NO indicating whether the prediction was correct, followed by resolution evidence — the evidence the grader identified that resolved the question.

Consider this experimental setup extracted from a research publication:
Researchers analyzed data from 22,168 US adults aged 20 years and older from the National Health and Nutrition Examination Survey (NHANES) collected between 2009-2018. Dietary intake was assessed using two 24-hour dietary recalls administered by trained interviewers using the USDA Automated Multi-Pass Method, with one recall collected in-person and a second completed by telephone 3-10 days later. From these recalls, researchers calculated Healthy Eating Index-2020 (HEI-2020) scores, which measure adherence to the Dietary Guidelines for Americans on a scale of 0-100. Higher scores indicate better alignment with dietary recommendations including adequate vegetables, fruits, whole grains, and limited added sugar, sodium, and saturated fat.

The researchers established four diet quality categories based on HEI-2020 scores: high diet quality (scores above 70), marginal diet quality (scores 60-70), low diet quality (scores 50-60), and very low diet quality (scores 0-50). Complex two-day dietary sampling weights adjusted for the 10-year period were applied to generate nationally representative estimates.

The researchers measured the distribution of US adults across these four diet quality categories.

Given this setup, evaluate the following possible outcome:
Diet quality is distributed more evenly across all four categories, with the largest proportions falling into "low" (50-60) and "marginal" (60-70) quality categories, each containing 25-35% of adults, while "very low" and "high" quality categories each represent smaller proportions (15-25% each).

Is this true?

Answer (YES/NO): NO